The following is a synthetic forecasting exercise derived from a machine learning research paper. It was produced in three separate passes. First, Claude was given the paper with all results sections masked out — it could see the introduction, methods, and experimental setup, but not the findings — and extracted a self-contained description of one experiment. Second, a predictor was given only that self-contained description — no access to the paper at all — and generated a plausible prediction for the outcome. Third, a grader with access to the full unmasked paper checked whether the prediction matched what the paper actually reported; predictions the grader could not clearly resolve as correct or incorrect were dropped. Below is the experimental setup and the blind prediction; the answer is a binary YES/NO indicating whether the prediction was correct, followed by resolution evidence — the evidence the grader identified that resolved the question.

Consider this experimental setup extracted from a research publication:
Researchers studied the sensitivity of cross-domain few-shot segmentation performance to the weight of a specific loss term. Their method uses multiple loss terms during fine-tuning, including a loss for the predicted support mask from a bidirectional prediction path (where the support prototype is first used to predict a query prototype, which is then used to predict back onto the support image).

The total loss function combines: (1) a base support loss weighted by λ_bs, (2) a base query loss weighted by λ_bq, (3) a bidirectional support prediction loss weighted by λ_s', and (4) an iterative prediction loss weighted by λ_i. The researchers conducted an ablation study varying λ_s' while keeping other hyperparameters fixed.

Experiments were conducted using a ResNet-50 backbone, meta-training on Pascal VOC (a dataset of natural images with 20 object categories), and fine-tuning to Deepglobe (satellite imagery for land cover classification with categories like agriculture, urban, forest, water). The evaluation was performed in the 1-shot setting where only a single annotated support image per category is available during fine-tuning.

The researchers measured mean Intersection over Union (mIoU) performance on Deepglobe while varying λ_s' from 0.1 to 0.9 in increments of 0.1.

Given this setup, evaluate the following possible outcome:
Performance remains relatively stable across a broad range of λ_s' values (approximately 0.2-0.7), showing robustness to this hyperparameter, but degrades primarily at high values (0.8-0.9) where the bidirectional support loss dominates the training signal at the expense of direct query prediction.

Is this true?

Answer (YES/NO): NO